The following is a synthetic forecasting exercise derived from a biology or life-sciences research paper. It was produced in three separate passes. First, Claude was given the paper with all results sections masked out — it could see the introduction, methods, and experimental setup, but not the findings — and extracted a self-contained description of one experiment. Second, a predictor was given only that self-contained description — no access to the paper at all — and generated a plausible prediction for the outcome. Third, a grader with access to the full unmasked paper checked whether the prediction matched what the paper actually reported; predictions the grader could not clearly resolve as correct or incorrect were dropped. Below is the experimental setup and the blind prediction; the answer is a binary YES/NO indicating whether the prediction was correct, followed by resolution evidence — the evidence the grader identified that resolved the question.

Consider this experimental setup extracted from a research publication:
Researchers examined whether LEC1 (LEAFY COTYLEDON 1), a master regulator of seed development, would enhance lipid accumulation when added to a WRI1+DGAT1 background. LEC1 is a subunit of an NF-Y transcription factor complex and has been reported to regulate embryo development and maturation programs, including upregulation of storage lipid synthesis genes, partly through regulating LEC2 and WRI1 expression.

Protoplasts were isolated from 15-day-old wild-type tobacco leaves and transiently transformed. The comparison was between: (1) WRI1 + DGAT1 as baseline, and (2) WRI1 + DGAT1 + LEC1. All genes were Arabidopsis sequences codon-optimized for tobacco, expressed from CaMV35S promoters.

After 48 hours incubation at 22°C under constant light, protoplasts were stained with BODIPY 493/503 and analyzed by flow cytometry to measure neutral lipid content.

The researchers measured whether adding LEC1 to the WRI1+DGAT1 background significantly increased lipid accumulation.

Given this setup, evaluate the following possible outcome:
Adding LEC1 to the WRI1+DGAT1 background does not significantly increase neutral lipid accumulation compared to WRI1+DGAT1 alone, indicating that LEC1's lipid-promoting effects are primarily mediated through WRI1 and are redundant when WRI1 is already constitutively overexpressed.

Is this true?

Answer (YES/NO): YES